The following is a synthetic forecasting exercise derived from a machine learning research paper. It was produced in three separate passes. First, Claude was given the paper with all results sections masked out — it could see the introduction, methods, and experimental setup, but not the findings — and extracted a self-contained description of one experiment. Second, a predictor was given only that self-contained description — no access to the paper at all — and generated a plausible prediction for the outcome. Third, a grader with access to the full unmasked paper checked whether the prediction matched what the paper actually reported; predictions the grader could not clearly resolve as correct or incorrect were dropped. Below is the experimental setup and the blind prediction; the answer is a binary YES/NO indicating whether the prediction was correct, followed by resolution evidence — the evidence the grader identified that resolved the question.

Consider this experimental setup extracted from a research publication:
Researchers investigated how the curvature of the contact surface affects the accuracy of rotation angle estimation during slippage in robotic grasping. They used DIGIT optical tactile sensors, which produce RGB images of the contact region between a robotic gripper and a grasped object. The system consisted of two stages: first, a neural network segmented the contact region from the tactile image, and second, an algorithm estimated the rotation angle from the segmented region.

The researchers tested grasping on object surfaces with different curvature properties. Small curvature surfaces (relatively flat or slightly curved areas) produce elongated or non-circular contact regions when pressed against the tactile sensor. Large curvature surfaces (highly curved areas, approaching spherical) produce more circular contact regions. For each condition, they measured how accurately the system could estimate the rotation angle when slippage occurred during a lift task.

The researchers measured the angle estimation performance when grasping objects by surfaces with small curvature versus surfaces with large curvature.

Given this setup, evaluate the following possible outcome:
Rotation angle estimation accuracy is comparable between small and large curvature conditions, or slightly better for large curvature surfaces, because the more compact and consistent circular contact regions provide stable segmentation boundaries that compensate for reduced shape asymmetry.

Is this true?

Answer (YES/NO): NO